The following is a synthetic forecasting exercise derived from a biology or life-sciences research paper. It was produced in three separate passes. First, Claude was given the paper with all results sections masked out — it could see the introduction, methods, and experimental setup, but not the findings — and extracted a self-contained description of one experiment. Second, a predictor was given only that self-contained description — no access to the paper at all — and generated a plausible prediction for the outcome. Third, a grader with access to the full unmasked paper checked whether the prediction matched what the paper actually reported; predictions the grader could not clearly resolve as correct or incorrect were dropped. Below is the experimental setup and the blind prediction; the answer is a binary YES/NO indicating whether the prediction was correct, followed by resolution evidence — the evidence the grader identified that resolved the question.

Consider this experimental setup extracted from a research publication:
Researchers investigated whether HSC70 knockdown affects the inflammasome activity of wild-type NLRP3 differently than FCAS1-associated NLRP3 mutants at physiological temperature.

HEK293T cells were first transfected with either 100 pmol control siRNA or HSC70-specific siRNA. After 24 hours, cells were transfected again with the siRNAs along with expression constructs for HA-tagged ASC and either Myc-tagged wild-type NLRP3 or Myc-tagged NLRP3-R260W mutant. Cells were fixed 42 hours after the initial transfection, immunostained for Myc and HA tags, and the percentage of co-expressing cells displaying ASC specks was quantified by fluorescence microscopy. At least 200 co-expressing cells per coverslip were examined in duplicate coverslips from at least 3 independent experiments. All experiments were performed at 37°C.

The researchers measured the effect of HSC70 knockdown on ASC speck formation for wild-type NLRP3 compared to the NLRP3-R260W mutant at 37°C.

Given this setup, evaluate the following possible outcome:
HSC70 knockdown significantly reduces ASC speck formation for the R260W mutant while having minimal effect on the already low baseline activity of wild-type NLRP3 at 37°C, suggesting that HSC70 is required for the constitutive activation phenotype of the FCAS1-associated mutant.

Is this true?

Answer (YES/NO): NO